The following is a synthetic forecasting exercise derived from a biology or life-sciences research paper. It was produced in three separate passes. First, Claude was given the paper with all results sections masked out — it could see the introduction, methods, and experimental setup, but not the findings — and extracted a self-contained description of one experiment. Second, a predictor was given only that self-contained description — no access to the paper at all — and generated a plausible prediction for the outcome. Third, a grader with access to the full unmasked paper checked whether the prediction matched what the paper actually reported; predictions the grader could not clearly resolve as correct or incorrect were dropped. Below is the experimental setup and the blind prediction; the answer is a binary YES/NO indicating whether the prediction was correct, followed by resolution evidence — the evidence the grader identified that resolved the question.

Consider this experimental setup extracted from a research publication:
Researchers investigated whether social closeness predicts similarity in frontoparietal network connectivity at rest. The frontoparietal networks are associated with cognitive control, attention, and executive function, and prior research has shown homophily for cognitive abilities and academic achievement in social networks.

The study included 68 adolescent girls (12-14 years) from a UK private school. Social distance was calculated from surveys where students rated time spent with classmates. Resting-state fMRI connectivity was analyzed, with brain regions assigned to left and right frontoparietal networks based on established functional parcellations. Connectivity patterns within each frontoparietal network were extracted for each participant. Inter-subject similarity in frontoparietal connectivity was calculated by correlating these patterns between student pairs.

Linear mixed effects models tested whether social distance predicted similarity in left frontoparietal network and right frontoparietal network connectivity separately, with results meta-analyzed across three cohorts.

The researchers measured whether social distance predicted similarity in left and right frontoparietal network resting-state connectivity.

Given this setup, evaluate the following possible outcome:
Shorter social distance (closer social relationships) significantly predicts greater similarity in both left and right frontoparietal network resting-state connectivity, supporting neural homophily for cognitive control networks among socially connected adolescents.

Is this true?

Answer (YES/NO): NO